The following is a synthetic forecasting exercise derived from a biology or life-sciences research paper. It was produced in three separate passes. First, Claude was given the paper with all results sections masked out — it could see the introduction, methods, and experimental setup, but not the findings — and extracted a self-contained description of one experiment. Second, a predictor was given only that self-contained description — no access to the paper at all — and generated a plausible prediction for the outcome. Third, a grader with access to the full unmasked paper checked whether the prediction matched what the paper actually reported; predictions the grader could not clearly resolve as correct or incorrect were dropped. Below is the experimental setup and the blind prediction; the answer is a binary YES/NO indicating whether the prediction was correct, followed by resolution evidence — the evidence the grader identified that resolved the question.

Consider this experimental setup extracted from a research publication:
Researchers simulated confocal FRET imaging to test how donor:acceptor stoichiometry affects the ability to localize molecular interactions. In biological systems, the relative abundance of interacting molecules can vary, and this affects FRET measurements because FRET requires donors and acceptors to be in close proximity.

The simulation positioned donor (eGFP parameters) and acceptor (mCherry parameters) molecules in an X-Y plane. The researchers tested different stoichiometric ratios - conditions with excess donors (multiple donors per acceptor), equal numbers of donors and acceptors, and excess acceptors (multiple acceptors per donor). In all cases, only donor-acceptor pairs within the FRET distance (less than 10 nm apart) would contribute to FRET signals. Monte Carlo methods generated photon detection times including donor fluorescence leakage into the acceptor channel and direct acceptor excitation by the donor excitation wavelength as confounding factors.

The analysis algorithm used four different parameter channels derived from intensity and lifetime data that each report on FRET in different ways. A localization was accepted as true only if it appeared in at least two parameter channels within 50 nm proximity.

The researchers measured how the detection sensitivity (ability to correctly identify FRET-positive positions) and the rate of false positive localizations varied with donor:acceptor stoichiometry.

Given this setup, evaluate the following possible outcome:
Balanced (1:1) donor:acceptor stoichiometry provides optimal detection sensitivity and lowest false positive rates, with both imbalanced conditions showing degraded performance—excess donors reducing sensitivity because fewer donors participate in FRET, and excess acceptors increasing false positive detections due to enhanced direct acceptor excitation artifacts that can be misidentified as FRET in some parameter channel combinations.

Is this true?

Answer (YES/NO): NO